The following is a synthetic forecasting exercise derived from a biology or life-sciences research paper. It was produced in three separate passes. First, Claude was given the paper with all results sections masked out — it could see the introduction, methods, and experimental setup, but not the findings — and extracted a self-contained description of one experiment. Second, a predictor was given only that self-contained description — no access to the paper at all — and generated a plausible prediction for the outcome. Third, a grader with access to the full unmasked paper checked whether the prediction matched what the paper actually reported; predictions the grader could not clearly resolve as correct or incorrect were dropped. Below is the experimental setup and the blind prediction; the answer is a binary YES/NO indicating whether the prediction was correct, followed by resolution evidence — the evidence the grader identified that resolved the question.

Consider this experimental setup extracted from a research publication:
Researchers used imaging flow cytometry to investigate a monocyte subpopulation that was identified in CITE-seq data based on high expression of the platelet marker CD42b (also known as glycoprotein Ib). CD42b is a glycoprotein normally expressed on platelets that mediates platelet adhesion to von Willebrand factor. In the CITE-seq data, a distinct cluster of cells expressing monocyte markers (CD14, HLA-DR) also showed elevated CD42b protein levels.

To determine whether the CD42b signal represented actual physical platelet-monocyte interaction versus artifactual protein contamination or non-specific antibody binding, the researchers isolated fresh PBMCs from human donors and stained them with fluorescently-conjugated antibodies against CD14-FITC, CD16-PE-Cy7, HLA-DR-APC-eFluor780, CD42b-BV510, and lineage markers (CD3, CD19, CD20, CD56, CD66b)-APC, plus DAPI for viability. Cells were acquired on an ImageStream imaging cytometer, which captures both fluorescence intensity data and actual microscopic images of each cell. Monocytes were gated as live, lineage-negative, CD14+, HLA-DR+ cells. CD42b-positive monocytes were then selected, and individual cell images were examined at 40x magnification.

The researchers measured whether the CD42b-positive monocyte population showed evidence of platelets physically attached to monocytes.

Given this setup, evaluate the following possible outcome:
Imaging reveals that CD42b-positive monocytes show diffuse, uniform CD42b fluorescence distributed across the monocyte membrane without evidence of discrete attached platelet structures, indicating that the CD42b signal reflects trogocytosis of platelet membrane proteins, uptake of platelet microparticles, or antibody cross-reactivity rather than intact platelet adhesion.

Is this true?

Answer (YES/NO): NO